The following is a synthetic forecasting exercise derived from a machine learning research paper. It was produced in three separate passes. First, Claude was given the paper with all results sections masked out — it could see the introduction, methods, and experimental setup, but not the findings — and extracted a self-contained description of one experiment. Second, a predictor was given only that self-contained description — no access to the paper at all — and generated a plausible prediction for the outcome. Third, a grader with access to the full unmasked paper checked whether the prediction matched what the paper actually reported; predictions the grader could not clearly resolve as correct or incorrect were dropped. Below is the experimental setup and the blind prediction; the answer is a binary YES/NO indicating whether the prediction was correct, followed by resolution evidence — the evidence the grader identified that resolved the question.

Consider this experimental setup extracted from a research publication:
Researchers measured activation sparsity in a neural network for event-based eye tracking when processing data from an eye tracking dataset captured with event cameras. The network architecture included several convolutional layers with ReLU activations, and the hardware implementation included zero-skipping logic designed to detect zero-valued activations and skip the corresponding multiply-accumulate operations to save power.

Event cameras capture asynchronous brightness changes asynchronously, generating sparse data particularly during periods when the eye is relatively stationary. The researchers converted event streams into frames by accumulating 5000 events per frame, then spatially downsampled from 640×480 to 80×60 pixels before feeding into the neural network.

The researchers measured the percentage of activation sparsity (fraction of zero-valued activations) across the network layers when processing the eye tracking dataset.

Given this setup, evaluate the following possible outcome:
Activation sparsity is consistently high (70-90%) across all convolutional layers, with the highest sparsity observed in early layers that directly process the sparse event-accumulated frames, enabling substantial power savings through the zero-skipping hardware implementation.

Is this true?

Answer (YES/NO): NO